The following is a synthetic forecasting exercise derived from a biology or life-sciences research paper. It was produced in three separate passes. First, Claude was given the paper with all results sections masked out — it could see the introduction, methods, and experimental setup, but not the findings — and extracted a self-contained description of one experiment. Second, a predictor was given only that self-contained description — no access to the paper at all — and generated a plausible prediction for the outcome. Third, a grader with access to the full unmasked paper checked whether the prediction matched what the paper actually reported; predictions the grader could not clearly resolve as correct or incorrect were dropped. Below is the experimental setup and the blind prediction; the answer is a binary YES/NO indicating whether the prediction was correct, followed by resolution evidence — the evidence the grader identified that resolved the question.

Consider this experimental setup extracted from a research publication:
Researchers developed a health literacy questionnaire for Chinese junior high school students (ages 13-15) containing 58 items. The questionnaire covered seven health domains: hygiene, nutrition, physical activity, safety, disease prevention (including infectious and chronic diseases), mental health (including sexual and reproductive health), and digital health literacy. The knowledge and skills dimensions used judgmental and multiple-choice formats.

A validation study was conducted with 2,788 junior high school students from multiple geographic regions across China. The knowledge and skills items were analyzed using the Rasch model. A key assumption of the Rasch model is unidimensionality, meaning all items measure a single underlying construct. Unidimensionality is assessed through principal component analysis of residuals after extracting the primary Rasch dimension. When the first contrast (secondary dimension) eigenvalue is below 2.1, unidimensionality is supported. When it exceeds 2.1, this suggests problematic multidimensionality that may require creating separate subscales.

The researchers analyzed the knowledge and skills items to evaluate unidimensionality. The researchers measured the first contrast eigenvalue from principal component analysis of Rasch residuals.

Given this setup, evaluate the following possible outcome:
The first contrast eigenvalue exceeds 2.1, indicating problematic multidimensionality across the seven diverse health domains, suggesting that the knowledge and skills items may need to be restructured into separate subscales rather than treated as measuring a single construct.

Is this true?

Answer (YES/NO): NO